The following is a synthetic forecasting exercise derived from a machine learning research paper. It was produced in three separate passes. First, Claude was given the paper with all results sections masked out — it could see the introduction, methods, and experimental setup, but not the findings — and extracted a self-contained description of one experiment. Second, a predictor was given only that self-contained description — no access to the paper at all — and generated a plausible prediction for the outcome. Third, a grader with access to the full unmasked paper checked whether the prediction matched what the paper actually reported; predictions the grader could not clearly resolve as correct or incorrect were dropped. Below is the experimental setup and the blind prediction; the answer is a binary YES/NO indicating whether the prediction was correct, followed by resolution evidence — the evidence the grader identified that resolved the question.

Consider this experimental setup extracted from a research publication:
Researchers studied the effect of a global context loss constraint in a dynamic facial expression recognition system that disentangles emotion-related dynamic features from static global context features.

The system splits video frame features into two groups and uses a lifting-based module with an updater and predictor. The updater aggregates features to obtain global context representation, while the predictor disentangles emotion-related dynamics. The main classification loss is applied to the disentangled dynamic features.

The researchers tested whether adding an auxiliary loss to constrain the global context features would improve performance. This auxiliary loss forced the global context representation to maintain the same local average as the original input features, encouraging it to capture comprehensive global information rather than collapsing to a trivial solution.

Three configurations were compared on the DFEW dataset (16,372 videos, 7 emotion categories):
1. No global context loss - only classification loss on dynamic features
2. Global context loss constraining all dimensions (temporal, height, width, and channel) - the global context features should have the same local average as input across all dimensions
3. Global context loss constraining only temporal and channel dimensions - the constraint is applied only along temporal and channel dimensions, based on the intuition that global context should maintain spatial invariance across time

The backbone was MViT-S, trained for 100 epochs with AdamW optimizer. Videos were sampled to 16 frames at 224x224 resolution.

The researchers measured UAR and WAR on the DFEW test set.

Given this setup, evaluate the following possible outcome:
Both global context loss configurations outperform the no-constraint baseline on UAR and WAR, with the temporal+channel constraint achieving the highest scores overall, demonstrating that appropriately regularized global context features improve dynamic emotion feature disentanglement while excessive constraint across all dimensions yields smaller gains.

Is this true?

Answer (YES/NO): YES